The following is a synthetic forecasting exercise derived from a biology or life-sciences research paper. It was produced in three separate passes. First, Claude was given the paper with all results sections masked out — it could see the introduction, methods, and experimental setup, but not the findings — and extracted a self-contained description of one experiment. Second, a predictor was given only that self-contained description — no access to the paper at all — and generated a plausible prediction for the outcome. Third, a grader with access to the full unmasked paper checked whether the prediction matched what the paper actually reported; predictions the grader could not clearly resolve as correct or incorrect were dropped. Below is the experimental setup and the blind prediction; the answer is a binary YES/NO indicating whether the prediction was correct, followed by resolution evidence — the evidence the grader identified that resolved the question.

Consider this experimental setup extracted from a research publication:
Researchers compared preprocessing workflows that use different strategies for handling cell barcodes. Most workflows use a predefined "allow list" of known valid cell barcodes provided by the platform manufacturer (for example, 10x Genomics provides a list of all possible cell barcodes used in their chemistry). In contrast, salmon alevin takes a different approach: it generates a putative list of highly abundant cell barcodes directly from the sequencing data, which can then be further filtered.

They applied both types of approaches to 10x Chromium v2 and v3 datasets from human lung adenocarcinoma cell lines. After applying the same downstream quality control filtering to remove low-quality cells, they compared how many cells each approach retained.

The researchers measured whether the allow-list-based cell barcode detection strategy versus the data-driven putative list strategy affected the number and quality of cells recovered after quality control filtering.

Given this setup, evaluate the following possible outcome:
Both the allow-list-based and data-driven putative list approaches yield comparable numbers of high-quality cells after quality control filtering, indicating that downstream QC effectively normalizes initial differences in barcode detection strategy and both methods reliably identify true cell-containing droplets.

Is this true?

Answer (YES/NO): NO